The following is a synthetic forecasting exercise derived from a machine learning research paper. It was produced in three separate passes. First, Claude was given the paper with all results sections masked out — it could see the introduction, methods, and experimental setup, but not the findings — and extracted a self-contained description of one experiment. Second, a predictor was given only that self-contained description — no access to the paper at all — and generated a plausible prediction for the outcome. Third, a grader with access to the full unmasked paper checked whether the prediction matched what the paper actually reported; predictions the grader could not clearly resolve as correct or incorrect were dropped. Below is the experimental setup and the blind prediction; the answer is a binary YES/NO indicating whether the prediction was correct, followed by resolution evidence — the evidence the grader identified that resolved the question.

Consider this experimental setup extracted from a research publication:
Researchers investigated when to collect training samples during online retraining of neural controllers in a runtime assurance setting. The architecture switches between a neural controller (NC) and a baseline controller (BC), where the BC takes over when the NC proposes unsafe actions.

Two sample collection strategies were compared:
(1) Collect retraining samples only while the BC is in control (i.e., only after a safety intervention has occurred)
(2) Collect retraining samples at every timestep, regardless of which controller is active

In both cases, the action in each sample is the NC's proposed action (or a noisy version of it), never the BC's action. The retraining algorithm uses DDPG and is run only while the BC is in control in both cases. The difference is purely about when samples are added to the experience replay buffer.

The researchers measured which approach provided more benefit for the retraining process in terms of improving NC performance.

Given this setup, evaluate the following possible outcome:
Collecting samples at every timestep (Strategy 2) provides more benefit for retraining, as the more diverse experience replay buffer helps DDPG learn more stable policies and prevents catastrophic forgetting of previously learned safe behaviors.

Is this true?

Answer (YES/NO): YES